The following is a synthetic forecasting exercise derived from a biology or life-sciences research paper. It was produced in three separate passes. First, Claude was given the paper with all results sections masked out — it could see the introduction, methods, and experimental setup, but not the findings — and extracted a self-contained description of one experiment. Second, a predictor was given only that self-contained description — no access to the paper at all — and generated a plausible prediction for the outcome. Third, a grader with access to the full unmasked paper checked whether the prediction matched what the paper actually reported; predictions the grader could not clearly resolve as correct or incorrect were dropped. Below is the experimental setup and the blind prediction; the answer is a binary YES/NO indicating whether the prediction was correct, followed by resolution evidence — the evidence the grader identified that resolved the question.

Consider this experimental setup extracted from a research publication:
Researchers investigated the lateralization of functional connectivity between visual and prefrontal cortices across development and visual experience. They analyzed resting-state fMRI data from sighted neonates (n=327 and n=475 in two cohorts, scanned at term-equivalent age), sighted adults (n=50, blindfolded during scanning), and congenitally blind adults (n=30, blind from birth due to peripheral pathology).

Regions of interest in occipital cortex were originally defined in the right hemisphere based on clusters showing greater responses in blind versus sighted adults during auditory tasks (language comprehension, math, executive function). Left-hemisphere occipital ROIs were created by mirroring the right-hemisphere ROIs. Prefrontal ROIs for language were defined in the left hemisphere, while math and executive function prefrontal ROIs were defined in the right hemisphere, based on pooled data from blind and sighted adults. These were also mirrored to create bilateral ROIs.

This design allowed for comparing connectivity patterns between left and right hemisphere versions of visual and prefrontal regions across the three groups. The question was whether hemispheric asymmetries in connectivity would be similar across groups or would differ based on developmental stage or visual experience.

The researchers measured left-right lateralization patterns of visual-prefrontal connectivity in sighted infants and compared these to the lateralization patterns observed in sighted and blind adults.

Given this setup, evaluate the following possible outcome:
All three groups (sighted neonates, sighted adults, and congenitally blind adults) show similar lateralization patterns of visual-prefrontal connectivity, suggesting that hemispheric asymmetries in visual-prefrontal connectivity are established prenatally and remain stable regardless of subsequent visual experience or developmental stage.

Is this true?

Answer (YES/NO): NO